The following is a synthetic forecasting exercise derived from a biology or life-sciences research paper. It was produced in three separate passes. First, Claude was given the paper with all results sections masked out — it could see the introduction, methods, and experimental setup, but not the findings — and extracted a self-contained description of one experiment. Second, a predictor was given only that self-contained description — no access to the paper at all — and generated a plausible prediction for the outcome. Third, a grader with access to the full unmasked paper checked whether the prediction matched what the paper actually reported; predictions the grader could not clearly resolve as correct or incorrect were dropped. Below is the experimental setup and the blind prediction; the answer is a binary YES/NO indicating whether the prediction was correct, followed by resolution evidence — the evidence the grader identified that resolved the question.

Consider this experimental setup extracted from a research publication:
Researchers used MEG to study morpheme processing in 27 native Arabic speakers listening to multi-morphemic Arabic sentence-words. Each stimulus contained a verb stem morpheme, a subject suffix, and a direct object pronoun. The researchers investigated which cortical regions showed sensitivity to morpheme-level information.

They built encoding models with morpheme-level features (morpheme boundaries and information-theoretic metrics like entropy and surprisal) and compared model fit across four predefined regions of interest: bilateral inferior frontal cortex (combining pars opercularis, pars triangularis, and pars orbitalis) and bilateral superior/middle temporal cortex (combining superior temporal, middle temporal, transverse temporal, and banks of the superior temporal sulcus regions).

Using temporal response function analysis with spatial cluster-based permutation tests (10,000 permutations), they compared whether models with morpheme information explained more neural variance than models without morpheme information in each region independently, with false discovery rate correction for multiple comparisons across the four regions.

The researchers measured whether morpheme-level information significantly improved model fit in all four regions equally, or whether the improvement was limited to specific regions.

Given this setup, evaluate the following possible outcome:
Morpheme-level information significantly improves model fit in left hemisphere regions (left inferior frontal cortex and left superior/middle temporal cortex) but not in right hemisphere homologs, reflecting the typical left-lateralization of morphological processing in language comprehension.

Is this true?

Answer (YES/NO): NO